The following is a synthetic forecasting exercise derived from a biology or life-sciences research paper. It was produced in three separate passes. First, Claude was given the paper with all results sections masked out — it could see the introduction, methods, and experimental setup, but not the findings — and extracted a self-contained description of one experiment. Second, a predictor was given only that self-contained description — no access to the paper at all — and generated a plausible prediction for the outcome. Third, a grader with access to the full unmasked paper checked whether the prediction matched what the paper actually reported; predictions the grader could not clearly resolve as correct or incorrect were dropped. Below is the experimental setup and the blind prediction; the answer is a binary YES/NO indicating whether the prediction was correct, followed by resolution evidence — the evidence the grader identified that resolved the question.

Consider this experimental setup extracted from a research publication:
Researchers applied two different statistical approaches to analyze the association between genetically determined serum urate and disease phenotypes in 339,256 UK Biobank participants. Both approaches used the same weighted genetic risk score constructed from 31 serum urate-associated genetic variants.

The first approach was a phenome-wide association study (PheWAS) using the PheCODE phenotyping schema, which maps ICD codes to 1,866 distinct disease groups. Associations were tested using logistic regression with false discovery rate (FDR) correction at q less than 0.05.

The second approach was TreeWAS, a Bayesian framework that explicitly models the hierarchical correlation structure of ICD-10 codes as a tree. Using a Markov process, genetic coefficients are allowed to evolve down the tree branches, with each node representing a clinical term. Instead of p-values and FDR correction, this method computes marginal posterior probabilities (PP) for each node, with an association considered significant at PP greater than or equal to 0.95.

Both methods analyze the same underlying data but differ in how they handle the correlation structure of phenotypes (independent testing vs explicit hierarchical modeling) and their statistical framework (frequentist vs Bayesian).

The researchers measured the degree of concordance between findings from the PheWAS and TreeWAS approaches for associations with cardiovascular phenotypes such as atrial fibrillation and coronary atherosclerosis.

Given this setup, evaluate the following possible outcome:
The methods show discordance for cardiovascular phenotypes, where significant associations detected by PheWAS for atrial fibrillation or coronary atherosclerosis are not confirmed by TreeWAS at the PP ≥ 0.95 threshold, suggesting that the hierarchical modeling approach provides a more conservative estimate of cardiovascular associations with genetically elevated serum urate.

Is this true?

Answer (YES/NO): NO